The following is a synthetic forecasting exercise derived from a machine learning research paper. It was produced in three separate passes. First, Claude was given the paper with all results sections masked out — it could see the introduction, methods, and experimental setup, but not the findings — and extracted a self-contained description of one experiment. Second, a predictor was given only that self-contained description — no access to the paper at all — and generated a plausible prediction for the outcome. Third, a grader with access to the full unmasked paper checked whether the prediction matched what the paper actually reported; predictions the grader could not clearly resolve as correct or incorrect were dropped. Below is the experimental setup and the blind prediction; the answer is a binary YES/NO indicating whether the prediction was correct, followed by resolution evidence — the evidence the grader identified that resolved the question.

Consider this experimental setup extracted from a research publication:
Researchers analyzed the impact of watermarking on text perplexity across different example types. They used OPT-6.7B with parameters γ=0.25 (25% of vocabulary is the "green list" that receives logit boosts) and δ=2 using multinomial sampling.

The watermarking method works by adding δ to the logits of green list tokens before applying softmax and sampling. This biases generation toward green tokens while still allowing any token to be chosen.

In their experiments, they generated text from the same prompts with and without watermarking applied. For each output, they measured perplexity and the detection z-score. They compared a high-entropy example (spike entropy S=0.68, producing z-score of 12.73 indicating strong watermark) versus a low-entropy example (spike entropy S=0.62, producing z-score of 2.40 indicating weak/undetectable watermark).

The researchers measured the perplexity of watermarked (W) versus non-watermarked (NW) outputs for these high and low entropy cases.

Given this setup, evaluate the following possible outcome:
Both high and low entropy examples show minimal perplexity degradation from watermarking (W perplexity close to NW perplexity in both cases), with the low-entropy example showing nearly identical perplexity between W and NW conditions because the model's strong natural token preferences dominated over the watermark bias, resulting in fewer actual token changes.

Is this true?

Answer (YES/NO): NO